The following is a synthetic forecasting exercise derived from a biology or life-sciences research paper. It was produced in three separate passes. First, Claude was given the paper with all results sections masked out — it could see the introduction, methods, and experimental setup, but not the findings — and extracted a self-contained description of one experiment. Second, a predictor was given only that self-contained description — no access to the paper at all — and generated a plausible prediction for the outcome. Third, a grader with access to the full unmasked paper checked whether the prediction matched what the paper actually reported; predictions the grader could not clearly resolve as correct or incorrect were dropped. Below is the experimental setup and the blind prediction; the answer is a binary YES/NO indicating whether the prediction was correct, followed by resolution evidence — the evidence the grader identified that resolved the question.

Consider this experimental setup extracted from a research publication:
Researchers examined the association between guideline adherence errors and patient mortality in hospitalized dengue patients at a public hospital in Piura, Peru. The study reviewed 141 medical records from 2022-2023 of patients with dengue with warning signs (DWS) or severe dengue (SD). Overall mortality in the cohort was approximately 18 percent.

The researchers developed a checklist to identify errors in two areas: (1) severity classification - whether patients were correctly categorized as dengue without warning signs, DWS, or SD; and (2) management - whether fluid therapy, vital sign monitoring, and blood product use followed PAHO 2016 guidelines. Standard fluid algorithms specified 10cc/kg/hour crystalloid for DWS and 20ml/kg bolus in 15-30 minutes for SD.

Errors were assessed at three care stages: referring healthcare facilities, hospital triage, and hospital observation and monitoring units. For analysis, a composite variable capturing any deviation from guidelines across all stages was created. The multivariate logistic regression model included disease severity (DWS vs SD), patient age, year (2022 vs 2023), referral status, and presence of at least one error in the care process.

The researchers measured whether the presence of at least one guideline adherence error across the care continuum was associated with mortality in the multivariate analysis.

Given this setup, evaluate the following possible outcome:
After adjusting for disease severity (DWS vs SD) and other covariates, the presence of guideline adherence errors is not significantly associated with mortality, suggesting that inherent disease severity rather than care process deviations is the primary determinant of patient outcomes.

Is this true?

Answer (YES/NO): YES